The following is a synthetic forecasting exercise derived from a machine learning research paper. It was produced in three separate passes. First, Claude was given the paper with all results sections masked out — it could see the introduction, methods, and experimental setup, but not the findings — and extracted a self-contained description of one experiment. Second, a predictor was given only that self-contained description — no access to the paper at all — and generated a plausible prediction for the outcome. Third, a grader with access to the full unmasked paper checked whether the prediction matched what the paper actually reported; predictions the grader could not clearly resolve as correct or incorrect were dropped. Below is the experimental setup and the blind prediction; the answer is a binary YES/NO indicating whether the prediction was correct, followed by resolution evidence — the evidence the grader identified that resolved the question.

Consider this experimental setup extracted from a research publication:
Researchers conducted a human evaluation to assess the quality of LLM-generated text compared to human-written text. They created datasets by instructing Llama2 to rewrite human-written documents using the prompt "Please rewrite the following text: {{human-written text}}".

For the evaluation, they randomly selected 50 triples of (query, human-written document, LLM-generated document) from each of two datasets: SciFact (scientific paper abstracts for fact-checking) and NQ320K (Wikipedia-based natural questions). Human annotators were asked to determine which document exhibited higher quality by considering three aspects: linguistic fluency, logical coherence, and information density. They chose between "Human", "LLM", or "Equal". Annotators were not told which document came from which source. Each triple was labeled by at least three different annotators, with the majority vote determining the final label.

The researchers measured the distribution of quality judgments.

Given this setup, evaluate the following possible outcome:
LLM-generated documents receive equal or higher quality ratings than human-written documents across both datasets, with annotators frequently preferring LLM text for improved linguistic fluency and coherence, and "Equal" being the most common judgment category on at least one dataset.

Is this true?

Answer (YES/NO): NO